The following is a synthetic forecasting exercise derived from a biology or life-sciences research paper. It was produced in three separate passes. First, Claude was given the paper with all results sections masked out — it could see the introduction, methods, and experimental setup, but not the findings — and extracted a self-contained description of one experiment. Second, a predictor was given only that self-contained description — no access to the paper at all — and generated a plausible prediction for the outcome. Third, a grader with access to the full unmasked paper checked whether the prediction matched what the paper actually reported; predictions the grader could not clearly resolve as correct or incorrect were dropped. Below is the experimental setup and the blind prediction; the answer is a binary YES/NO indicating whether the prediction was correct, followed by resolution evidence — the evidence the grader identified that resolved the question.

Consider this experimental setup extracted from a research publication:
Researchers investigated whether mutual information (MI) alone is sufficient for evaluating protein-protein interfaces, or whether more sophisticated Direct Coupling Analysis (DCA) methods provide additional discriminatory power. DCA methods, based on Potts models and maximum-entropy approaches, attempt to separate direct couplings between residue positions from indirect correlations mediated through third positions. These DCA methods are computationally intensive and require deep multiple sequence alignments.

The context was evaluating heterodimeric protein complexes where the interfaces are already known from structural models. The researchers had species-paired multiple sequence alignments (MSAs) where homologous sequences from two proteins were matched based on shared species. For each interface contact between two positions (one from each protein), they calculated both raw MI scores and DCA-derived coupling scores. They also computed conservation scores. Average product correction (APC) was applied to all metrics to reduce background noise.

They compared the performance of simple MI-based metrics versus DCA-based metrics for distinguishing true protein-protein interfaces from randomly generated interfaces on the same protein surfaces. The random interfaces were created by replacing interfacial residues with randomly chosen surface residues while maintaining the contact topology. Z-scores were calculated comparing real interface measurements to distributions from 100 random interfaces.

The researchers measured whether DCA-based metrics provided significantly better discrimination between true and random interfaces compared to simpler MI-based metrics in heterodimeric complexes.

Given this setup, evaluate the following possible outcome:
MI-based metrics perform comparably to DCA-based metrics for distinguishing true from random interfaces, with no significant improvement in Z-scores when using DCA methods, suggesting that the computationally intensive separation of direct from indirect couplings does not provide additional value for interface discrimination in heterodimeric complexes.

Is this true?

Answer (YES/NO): NO